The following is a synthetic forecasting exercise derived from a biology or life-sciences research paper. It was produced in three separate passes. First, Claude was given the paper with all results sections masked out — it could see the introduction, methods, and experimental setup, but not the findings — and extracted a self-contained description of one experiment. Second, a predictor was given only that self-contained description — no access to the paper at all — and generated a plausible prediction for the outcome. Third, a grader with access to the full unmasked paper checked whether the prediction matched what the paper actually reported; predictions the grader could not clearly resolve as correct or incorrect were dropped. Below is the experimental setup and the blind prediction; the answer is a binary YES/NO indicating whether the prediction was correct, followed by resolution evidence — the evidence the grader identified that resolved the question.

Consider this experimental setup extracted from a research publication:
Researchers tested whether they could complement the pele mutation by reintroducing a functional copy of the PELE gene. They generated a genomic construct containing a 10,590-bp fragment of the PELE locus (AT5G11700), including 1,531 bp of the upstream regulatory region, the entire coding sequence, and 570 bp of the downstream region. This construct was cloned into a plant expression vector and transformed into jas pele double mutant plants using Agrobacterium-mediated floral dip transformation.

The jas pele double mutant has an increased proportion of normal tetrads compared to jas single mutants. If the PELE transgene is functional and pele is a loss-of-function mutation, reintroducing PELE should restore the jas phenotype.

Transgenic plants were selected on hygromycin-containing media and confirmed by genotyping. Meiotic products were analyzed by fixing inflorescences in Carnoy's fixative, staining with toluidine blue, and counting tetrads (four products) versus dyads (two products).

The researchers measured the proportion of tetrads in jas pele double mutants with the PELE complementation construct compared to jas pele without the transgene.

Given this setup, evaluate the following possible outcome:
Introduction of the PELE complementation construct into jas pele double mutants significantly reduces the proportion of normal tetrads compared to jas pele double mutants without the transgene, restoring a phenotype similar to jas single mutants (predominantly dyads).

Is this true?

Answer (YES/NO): NO